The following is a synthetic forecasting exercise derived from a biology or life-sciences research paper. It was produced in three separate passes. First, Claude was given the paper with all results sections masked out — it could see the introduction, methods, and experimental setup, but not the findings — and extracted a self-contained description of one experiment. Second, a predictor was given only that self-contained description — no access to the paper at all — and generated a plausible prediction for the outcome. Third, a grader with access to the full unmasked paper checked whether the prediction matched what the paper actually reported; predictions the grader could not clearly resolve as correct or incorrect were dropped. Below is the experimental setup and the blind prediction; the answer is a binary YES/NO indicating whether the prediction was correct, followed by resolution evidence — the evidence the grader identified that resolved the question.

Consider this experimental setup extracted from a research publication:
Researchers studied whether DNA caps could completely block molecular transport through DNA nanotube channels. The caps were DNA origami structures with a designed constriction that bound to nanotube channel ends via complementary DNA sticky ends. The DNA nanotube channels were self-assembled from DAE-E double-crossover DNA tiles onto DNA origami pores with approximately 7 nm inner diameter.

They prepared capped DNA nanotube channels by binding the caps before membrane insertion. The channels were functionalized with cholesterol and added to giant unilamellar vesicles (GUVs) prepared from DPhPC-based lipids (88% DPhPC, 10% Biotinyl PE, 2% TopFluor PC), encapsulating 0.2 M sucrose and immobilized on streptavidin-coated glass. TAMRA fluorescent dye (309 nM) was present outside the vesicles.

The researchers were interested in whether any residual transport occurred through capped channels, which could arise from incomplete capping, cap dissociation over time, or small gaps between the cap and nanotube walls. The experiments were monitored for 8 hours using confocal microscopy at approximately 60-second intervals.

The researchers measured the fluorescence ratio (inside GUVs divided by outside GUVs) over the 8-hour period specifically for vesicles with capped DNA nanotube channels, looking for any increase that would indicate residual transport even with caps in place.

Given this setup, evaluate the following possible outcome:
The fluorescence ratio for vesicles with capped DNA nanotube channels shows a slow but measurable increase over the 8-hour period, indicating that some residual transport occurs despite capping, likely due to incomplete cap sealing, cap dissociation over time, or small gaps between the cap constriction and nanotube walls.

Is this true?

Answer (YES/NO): NO